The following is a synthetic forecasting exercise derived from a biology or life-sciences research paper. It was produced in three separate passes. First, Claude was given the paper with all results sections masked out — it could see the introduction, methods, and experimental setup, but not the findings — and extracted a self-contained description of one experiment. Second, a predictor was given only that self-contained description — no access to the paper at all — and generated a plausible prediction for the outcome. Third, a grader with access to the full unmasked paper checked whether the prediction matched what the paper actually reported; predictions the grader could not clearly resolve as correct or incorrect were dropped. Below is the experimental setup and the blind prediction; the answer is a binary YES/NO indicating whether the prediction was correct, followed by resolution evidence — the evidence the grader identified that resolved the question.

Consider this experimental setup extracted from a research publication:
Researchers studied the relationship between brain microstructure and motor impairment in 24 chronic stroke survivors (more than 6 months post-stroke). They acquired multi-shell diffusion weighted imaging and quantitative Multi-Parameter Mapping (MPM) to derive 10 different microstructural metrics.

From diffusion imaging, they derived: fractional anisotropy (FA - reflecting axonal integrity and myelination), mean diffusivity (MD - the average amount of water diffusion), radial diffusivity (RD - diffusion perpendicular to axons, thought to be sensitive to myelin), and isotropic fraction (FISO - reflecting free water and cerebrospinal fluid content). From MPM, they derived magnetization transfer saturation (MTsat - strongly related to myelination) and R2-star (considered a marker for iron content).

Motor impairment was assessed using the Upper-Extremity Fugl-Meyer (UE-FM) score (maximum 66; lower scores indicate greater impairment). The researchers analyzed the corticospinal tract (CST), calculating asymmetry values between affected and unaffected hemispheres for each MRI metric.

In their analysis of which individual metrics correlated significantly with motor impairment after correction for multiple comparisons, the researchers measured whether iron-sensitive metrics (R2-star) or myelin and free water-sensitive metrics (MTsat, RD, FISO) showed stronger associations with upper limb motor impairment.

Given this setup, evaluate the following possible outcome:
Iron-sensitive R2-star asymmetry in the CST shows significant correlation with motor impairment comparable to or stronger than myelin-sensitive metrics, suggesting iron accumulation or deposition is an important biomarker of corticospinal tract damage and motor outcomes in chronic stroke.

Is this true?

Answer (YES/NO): NO